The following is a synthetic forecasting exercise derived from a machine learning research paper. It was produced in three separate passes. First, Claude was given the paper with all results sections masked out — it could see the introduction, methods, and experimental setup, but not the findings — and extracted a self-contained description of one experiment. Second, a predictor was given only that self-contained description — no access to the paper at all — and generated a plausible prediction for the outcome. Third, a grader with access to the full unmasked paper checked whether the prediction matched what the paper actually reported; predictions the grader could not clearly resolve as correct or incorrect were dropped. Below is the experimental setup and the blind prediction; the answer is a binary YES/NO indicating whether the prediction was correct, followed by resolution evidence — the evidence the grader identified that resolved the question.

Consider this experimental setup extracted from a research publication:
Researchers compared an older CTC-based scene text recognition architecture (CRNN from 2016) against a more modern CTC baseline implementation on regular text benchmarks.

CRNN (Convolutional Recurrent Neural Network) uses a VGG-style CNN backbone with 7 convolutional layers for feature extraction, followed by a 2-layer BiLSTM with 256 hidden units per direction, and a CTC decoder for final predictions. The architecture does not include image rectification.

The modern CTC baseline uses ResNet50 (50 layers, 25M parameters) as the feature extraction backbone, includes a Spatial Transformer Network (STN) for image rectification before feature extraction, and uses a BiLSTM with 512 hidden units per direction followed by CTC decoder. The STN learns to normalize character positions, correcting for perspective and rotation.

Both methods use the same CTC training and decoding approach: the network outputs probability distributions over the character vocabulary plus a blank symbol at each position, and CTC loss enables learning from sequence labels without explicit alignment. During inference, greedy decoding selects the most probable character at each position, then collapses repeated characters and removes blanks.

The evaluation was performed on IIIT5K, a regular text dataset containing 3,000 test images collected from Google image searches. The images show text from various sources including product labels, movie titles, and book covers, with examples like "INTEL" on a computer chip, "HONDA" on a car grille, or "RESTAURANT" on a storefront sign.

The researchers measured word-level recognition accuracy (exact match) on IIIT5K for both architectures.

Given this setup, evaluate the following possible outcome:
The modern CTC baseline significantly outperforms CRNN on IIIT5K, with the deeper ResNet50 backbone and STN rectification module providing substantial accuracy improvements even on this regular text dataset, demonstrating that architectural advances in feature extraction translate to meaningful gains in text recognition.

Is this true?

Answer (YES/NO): YES